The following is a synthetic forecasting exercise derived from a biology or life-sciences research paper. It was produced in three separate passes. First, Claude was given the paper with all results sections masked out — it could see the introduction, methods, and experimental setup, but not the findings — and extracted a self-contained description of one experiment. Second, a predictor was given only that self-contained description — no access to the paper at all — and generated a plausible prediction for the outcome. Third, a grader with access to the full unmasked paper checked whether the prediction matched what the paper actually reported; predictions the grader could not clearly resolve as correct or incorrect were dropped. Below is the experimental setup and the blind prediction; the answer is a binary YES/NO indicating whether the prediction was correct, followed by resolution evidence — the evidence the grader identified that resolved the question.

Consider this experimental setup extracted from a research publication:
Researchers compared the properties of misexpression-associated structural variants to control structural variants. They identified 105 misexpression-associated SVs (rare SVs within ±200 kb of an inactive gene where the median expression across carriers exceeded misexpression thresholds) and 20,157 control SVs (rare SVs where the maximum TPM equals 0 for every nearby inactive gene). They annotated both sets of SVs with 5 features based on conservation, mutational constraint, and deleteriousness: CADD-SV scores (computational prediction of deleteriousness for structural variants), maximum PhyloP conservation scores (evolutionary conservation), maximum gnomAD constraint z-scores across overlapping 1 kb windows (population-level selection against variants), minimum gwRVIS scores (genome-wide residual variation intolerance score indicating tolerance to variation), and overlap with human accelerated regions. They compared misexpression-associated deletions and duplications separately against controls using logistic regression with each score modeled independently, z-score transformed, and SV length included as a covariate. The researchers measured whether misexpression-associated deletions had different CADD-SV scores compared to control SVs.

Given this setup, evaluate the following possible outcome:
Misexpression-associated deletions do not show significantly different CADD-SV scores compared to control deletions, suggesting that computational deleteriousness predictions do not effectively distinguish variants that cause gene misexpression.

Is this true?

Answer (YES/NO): NO